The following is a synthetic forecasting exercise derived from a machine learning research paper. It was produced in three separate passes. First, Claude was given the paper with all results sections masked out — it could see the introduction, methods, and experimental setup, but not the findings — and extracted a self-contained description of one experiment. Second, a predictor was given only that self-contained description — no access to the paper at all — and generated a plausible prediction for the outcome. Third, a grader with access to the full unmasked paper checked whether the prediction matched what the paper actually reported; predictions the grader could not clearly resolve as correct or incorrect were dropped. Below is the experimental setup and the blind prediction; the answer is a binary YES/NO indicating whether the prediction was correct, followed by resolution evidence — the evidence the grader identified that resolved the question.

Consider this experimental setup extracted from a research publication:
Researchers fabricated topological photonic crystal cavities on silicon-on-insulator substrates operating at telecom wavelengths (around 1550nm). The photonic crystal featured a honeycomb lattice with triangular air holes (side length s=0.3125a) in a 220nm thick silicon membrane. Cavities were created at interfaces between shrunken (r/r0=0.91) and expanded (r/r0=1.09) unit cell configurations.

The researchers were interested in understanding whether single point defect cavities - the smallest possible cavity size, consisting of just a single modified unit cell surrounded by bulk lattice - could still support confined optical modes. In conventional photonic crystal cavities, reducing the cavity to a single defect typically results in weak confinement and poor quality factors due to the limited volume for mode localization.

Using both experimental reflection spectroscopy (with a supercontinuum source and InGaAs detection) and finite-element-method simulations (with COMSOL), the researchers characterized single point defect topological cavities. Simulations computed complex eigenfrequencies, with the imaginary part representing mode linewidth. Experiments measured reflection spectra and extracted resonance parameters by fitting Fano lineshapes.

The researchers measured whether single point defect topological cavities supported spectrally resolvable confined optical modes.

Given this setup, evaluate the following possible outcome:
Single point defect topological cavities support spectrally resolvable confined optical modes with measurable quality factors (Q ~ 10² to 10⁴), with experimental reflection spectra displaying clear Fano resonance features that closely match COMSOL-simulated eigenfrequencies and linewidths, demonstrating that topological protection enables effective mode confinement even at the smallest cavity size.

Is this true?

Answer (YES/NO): YES